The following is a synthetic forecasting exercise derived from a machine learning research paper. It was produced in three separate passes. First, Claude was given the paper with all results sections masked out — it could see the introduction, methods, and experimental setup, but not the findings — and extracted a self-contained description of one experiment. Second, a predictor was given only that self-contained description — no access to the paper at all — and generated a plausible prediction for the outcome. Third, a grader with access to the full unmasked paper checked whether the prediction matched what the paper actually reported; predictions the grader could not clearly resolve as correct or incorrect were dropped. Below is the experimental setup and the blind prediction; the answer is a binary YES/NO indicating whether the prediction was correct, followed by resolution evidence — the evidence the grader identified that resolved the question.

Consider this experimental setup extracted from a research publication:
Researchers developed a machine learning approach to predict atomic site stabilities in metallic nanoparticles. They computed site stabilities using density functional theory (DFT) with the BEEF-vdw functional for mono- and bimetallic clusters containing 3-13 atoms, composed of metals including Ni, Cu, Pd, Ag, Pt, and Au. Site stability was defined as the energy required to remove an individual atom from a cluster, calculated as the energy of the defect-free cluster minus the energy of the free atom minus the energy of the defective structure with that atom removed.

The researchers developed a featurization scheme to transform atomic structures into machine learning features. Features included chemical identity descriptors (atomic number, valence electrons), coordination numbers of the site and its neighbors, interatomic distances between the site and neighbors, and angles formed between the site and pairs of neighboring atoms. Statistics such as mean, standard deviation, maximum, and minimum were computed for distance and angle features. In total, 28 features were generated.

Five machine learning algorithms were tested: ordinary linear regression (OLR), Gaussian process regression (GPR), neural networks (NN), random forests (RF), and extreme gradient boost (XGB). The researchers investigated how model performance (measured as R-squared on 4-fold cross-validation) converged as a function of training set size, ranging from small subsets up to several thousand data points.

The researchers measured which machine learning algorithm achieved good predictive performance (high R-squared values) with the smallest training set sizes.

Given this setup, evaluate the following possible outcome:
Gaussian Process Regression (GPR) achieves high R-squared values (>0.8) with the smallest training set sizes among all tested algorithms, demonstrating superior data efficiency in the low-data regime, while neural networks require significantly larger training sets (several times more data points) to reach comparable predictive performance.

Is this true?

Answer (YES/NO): NO